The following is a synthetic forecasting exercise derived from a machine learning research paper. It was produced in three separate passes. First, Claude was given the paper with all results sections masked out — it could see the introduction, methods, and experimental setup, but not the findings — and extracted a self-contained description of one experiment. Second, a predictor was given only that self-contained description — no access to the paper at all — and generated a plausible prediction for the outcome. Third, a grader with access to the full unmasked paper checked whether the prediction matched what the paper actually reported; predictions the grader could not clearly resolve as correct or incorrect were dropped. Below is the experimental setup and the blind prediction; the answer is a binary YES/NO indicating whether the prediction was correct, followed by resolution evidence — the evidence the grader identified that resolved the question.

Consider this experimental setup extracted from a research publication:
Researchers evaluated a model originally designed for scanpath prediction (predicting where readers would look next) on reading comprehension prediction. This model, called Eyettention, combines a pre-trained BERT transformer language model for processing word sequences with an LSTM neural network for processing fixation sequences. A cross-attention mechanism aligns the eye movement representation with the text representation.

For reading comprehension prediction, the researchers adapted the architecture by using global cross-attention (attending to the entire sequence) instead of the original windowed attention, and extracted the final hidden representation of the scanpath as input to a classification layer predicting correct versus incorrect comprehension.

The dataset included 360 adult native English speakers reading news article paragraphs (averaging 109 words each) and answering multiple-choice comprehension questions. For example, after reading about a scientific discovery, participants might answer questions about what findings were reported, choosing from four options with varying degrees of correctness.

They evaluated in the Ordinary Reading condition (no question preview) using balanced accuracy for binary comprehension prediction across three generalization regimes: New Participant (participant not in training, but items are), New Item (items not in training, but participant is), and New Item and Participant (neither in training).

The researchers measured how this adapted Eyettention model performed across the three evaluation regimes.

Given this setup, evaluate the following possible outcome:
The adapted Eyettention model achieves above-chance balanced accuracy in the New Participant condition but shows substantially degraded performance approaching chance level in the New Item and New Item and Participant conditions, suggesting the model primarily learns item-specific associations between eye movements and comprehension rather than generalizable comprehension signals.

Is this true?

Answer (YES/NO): NO